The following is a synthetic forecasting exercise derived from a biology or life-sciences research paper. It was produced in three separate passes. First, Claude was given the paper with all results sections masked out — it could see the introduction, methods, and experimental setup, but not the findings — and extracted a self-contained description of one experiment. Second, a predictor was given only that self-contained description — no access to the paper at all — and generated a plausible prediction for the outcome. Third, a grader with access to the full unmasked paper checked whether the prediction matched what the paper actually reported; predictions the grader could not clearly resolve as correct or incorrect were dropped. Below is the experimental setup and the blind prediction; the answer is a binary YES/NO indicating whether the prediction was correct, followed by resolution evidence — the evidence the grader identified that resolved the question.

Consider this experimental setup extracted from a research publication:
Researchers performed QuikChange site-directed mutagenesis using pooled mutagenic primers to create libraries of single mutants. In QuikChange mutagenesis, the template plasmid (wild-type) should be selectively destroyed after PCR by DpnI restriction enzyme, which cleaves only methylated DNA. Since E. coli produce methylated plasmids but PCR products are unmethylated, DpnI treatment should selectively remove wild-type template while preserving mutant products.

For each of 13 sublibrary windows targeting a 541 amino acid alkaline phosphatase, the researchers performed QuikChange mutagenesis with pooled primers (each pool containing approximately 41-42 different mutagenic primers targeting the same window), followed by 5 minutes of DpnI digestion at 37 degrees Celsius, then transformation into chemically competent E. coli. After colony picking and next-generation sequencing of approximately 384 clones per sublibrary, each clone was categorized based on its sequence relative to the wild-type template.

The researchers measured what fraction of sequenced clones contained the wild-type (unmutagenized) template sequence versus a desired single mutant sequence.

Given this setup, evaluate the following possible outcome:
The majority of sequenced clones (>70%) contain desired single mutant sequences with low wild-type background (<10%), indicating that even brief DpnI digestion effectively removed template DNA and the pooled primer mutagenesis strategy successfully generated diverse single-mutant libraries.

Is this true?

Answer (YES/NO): NO